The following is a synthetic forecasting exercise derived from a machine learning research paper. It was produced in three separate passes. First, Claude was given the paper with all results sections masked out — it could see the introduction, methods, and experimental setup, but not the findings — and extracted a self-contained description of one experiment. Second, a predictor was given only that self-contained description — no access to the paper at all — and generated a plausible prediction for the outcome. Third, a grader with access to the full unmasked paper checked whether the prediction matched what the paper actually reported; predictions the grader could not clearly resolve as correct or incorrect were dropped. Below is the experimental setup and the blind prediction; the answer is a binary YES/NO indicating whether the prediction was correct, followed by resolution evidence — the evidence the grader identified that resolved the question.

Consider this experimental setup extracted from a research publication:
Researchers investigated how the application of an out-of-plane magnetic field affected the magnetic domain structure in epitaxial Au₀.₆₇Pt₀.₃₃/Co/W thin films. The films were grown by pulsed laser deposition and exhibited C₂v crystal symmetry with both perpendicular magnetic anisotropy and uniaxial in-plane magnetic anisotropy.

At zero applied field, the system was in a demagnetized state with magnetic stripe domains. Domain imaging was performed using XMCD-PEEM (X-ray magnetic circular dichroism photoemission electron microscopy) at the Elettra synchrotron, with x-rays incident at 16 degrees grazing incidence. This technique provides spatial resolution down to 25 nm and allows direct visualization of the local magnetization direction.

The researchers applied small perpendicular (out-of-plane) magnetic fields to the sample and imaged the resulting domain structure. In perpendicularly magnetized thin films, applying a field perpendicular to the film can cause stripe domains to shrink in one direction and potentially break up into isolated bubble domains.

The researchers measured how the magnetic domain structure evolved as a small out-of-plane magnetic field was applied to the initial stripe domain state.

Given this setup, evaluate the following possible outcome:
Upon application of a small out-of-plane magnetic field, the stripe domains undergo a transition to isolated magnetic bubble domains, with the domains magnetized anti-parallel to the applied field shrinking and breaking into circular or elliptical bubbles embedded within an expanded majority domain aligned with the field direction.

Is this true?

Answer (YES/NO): YES